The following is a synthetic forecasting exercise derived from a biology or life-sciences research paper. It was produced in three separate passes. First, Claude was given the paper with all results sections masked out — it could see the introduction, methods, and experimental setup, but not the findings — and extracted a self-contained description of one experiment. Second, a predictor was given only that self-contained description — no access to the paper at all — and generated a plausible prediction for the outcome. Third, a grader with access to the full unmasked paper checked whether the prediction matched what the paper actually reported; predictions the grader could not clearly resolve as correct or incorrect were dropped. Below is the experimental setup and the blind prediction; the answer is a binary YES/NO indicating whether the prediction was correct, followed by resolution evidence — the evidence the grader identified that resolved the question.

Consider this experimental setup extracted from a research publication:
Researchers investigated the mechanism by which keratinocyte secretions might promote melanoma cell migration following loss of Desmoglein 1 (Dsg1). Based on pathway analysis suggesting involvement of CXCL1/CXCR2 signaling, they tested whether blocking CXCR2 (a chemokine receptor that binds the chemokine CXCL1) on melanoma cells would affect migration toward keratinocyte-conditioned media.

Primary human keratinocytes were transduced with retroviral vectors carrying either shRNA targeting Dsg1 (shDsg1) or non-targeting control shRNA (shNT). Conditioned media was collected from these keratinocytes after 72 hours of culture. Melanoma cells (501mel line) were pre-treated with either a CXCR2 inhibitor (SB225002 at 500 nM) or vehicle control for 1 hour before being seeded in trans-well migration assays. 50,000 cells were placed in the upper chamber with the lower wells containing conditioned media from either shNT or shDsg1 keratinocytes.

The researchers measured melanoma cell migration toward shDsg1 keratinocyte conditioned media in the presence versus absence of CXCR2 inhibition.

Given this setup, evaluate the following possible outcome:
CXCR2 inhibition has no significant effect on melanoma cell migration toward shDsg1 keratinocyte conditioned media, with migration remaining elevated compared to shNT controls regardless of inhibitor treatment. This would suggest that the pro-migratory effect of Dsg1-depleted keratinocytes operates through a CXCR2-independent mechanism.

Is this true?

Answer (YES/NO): NO